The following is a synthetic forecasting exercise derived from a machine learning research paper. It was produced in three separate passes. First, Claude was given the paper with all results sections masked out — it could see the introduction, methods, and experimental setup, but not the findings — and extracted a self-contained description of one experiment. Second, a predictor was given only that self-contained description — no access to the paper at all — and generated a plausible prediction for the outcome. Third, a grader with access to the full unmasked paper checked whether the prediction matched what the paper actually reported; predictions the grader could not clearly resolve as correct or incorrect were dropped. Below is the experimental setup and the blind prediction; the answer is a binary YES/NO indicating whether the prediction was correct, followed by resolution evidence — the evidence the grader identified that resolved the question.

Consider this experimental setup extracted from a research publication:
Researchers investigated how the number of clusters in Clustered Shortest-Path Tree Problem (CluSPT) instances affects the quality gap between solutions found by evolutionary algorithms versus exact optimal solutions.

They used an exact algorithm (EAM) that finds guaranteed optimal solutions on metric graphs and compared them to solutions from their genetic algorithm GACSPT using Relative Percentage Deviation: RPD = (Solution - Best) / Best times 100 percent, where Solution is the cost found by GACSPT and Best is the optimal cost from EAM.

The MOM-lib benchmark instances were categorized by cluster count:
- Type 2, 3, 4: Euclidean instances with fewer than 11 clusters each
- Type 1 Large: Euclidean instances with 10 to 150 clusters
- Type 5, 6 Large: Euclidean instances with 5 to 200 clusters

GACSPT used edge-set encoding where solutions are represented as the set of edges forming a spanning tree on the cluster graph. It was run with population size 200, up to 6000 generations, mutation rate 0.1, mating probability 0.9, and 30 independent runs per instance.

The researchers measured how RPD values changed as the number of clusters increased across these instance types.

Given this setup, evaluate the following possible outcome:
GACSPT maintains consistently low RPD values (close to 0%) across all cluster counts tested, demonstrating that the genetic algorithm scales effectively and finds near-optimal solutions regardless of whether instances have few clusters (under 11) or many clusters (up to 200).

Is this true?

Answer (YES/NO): NO